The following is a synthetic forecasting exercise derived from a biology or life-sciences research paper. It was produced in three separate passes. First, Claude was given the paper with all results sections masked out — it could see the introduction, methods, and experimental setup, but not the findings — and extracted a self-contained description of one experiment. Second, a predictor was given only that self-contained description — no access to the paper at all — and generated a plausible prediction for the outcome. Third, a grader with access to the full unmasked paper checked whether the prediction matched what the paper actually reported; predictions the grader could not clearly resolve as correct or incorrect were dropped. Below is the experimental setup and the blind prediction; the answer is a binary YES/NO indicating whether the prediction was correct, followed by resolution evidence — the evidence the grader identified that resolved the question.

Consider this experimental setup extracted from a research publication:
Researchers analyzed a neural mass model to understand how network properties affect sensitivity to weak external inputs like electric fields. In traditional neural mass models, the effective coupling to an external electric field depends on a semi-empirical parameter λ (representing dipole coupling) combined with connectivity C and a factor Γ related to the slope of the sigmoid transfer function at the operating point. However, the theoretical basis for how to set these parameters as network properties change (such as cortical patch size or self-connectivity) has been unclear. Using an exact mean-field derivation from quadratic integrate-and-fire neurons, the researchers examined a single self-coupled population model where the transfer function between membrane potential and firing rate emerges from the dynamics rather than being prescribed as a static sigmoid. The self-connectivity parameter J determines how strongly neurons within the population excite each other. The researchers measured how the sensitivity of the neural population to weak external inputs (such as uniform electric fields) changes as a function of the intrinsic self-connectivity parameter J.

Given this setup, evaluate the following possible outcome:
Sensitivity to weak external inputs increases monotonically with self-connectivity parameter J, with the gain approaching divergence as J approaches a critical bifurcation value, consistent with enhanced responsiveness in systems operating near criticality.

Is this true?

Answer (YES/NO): NO